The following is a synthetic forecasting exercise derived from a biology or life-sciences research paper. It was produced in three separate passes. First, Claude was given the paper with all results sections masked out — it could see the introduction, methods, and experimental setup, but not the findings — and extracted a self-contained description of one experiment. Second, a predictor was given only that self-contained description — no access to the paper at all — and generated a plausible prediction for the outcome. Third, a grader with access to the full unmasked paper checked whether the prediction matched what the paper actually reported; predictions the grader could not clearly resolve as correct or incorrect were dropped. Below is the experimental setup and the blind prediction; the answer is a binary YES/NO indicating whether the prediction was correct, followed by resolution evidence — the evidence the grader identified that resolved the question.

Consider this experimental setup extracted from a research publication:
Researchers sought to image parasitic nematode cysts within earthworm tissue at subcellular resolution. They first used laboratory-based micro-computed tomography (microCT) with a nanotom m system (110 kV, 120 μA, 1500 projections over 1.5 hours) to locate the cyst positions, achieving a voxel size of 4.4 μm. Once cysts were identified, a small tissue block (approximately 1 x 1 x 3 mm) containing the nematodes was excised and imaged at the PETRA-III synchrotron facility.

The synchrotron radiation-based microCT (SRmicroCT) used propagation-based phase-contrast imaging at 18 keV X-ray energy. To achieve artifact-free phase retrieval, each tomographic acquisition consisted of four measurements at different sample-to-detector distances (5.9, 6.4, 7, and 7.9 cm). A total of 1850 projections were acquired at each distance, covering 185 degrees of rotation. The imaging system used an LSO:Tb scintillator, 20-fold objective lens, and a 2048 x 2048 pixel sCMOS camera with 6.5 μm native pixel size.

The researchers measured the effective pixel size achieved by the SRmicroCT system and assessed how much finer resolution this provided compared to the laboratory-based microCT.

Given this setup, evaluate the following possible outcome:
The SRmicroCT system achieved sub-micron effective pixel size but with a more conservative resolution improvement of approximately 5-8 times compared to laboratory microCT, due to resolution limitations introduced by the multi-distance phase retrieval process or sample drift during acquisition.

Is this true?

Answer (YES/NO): NO